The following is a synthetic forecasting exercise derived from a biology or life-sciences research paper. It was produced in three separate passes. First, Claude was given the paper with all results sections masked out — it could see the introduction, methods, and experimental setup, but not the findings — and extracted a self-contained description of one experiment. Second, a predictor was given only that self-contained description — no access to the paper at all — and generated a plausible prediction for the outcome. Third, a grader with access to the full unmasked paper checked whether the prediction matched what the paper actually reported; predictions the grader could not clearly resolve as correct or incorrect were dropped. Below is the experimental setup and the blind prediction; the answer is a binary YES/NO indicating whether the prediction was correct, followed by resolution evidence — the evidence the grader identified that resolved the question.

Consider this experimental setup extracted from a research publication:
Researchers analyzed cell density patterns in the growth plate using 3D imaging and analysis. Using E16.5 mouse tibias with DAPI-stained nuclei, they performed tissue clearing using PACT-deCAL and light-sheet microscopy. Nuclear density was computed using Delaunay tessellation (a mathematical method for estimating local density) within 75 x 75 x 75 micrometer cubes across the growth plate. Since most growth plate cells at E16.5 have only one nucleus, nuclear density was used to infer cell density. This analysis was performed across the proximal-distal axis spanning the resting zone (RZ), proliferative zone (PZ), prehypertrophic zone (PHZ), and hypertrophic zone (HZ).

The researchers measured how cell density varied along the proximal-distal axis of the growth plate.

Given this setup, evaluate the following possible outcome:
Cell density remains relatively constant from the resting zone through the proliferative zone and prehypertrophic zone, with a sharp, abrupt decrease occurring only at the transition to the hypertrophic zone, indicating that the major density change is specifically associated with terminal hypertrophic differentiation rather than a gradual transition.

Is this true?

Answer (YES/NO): NO